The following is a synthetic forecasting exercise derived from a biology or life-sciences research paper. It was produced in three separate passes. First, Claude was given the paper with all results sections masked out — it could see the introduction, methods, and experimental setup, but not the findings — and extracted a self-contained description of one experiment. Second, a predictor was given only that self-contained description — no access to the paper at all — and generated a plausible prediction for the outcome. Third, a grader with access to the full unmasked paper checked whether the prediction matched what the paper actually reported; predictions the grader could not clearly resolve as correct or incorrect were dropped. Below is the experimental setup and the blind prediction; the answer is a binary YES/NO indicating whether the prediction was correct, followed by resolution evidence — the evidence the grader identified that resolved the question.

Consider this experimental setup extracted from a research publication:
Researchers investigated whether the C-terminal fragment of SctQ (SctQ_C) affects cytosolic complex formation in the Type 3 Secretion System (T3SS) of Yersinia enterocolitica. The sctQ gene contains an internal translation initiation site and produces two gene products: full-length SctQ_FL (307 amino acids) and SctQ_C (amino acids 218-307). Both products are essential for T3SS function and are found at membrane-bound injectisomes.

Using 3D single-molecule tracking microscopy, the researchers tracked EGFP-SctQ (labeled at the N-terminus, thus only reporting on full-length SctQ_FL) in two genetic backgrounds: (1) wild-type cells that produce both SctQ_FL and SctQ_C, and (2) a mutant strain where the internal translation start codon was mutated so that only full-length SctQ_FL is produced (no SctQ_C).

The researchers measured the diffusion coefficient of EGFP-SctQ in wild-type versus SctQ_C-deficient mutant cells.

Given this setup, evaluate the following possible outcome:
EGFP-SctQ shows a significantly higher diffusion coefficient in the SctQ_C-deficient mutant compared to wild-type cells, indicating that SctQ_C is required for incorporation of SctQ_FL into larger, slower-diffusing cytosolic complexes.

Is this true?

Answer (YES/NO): YES